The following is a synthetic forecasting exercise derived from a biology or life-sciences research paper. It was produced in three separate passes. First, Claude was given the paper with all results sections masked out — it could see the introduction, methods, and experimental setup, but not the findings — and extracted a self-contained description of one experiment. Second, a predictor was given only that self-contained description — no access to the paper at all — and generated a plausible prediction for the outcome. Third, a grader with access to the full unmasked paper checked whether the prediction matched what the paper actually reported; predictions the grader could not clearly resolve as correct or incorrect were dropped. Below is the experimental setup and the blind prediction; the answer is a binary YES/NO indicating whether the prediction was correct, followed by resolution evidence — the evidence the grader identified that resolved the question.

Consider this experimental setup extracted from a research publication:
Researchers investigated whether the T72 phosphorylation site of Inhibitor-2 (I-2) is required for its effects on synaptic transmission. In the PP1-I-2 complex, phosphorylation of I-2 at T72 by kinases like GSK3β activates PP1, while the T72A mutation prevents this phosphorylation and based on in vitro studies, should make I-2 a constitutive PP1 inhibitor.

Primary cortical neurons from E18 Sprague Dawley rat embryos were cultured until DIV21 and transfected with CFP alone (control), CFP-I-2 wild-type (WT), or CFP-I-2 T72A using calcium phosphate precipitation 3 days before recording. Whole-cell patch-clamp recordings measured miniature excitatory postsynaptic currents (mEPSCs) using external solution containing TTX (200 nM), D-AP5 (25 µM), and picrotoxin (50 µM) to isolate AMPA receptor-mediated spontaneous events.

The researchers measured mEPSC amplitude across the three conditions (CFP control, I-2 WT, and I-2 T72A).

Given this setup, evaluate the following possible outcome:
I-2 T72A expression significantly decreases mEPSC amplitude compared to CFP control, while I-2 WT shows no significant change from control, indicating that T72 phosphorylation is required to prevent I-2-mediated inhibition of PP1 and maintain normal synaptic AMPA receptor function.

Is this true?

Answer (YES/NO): NO